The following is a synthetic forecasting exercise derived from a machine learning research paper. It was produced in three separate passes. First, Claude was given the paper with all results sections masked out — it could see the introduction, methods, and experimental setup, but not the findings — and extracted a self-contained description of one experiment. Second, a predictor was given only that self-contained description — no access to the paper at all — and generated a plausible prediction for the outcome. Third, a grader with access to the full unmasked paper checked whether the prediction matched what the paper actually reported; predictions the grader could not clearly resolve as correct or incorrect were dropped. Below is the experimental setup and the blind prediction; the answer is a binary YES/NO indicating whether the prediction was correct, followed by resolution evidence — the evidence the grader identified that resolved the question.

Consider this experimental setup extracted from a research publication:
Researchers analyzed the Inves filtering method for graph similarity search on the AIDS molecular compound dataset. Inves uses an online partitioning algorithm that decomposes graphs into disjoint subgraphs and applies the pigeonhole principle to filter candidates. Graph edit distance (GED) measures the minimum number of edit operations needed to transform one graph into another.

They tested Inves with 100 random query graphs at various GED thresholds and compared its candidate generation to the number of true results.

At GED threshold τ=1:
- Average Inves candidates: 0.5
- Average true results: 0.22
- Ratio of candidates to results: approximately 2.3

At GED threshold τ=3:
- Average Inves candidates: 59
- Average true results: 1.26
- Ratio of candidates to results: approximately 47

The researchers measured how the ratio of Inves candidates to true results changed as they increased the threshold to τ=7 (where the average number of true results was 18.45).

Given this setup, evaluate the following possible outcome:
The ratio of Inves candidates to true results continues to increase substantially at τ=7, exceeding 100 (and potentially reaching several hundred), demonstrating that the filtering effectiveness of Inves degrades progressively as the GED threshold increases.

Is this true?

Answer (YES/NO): YES